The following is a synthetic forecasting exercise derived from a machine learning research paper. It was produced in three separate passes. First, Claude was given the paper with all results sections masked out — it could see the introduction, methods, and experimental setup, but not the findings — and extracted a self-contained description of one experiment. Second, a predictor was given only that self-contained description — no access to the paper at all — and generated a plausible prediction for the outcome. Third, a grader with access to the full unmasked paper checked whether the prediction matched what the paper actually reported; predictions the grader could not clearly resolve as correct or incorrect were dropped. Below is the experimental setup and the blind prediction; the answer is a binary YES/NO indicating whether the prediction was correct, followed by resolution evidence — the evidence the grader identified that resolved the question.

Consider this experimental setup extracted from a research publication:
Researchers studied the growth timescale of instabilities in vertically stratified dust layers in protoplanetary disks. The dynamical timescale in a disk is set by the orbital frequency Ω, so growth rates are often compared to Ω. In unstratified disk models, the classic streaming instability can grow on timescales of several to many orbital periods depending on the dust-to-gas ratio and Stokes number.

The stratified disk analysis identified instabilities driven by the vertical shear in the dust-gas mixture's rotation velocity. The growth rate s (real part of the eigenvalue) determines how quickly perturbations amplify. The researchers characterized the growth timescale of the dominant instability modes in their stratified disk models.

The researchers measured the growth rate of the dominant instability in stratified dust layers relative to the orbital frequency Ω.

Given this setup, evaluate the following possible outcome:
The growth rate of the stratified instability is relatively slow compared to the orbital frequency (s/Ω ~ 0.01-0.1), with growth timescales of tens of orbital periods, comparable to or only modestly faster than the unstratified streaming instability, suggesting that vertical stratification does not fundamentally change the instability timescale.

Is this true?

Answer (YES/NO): NO